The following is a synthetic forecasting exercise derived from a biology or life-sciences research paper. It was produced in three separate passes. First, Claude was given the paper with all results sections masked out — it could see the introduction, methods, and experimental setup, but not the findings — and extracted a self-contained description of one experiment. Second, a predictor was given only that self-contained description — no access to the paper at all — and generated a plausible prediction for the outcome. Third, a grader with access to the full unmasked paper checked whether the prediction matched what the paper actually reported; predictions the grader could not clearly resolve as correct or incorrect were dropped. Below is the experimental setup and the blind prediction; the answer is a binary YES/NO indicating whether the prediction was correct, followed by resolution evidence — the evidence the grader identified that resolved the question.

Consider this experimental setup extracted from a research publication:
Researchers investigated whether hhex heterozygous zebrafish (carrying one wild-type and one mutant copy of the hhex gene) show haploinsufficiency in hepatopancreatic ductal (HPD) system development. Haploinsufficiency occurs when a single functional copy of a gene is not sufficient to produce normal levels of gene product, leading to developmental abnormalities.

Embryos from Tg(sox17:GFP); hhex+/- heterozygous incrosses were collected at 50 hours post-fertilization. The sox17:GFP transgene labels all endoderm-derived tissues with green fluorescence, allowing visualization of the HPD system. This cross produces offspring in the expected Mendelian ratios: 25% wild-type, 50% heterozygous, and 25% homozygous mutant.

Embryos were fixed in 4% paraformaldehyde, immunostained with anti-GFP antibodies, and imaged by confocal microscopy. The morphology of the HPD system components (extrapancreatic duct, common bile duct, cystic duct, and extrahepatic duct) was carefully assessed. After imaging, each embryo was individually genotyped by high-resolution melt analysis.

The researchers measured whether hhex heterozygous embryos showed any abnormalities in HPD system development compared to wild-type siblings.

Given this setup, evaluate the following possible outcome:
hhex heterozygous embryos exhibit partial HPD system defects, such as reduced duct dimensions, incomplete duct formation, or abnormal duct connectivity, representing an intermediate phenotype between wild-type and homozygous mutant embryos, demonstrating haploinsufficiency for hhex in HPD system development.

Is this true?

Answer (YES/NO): NO